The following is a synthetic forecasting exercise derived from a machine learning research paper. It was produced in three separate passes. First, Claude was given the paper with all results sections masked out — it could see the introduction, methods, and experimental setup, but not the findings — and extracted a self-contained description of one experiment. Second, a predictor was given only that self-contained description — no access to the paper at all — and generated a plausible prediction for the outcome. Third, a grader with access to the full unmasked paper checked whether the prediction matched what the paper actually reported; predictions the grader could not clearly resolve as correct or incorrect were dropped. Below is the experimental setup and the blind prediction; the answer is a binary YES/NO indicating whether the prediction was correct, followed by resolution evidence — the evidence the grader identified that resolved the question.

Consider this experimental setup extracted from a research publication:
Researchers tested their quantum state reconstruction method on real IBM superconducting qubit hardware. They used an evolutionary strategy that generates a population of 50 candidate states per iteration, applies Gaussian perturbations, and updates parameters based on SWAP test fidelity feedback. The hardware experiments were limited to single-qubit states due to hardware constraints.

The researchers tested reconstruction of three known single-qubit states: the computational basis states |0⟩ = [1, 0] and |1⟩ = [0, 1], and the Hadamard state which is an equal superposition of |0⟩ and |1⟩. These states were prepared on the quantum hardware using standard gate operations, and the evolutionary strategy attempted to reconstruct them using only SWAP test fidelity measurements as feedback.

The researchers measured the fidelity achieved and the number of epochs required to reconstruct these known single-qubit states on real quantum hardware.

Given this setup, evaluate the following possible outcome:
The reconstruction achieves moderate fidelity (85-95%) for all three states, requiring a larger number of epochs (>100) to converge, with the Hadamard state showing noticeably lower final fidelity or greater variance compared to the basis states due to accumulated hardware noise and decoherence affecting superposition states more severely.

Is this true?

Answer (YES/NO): NO